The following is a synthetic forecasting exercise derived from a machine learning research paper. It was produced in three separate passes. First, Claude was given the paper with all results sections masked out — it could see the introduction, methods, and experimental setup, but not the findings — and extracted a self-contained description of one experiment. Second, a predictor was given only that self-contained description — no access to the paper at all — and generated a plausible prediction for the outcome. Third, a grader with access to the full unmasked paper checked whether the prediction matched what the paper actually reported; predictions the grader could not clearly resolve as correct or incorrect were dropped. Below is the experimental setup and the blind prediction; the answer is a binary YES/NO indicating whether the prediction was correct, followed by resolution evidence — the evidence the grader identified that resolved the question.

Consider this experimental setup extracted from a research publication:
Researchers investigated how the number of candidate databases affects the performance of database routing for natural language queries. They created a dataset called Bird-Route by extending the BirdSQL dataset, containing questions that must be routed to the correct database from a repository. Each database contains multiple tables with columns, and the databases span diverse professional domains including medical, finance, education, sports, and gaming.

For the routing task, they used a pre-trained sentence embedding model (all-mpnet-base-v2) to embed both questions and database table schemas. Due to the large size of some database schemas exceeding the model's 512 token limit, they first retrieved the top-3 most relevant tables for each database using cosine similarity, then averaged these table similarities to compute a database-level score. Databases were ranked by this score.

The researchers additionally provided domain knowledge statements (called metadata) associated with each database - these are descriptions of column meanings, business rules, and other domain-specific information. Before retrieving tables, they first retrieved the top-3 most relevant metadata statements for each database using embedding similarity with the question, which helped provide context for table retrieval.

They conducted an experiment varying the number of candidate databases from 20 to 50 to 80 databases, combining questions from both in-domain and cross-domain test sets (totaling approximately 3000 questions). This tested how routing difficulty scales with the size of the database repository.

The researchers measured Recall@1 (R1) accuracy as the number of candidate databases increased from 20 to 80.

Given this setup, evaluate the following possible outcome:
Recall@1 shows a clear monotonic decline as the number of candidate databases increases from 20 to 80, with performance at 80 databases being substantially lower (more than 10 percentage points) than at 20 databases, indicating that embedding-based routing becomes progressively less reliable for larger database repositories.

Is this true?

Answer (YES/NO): NO